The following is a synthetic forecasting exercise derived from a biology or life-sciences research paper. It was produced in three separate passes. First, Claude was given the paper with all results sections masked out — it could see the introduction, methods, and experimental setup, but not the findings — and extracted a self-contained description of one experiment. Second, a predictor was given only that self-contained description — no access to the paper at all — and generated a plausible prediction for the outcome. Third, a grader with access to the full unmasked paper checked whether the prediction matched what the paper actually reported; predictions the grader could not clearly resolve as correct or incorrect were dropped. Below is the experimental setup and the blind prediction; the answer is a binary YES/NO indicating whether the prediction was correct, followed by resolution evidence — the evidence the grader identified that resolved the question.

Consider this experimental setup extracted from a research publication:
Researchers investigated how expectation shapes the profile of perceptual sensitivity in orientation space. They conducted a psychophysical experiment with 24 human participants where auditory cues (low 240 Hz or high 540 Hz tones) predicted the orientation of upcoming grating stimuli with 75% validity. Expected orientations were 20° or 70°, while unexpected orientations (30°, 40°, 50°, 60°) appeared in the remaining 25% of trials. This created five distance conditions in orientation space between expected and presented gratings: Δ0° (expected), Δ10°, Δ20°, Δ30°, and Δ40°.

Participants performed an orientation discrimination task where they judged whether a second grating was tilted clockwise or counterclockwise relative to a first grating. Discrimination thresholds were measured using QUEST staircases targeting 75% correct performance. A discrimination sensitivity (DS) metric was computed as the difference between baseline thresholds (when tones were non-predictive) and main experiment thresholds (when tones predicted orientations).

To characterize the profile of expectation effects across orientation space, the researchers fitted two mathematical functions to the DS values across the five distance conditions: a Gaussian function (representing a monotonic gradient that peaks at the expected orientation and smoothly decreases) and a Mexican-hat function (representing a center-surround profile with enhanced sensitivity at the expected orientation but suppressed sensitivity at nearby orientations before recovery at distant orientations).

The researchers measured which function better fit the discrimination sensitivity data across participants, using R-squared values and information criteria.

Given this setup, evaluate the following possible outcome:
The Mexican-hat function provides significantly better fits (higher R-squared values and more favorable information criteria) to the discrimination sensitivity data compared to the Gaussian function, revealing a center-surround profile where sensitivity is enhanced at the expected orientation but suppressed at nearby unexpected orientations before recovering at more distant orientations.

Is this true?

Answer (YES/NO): YES